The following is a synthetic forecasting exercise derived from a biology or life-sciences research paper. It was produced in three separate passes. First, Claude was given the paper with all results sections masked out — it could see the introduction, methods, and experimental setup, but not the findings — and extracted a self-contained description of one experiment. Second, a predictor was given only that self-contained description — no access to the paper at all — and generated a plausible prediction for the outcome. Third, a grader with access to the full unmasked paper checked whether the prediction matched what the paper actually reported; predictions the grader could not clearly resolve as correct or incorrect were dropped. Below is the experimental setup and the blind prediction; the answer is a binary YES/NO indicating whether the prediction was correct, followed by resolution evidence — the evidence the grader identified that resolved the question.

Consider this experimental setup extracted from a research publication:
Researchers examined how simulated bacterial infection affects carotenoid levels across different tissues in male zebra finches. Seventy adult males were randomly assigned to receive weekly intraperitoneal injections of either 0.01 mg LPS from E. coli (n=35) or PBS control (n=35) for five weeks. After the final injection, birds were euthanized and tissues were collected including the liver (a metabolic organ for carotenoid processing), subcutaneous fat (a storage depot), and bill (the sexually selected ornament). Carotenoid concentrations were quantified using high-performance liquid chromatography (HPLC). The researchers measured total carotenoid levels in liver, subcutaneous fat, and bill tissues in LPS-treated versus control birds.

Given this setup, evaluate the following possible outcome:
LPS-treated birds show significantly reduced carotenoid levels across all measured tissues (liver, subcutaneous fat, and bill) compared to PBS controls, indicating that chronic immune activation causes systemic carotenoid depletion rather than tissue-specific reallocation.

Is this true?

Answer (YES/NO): NO